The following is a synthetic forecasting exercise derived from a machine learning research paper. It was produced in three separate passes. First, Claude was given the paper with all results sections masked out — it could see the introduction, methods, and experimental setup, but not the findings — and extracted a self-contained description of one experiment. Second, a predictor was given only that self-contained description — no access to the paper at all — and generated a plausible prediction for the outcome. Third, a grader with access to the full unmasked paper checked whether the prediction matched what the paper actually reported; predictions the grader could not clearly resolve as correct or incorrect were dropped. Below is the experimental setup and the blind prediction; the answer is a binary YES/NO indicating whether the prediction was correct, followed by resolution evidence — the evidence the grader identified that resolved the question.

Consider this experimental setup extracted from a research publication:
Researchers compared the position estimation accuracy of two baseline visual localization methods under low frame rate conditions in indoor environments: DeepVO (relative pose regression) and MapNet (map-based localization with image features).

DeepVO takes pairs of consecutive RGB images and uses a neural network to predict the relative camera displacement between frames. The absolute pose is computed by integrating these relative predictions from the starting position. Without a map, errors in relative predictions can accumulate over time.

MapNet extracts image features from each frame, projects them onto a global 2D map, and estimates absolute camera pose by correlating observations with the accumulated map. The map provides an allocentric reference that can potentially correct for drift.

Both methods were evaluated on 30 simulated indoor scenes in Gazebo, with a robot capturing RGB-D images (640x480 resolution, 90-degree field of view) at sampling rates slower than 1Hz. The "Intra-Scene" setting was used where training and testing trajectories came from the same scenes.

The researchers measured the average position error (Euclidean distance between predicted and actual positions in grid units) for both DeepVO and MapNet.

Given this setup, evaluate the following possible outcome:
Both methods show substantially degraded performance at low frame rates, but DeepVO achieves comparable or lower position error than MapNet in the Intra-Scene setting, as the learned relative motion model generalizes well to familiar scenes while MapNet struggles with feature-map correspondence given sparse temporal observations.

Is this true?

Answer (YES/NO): YES